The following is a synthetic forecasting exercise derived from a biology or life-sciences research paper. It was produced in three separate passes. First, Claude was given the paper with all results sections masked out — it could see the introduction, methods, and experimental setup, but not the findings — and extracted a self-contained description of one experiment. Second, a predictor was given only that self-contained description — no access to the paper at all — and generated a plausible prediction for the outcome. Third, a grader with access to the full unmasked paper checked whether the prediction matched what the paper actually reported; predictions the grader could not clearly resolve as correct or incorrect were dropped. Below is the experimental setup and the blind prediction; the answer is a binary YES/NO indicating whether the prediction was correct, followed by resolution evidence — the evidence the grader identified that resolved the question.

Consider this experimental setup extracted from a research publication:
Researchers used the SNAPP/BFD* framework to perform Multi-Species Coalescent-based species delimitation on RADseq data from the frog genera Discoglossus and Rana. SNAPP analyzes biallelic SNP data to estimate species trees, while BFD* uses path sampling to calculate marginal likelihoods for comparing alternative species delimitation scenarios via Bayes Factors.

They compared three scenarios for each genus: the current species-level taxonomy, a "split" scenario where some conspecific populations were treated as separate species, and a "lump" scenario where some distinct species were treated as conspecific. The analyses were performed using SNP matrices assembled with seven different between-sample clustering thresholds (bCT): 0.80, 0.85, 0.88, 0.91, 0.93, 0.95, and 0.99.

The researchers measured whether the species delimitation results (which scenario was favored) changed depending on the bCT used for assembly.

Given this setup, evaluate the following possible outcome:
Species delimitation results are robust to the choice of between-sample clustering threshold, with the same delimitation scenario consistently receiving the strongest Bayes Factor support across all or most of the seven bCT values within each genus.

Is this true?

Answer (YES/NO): YES